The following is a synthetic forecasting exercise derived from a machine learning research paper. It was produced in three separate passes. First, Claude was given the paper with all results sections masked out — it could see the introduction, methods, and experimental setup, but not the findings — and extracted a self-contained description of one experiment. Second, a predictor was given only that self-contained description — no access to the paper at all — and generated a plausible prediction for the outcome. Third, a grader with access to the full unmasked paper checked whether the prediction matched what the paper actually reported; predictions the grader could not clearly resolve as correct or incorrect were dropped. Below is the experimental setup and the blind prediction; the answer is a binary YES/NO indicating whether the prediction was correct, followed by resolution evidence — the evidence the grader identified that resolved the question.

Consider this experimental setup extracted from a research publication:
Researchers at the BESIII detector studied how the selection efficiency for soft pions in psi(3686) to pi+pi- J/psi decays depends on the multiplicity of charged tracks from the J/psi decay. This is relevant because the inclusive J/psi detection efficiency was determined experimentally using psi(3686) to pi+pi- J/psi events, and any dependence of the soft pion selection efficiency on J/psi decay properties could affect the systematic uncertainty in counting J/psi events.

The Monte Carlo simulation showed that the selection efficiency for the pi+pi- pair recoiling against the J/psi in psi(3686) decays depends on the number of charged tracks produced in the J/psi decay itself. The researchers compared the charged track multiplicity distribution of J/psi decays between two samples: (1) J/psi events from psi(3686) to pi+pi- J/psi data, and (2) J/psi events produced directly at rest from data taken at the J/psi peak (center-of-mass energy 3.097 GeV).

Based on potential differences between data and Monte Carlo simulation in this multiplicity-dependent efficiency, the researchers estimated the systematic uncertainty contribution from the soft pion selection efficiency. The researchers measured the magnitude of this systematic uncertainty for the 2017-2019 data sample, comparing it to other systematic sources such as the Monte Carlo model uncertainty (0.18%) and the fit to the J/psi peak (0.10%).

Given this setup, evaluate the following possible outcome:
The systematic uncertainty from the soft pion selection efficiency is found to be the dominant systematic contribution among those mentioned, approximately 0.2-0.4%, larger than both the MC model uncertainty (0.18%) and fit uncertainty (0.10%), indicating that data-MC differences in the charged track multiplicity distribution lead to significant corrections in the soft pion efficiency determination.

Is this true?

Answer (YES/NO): YES